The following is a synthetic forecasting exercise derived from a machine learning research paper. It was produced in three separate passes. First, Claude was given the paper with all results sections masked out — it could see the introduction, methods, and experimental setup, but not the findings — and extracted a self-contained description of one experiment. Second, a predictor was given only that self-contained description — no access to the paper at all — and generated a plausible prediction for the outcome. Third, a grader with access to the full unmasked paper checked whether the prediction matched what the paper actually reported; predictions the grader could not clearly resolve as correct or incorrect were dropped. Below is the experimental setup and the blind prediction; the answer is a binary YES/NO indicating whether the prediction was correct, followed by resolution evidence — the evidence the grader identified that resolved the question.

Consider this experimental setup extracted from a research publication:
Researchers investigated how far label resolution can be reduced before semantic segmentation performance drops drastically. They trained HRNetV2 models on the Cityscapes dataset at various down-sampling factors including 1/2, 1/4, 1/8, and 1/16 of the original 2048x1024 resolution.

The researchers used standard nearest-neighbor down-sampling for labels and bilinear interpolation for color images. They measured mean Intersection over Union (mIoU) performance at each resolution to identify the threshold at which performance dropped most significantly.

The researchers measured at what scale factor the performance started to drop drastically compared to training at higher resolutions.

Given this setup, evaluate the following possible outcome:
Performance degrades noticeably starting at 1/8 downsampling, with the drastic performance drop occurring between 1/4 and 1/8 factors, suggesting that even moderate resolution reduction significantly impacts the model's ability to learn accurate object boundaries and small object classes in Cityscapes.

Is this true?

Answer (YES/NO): YES